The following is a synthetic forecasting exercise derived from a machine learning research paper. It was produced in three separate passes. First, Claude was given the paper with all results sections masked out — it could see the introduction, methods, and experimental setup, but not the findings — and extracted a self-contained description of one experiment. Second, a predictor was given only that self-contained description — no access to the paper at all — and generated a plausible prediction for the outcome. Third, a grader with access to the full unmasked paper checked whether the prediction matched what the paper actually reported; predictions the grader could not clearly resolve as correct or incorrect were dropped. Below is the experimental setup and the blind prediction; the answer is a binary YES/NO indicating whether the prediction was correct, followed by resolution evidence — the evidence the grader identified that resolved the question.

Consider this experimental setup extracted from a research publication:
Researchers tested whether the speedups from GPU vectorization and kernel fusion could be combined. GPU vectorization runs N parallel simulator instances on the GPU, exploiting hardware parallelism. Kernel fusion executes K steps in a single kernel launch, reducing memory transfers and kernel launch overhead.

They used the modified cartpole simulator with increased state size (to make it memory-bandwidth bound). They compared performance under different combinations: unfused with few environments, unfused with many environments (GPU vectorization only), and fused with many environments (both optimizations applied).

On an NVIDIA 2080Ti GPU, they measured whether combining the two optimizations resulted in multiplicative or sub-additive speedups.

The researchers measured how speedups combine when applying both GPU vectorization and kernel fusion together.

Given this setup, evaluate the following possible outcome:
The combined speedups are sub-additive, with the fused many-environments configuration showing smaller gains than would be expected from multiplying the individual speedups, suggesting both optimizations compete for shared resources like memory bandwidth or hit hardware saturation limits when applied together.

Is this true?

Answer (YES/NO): NO